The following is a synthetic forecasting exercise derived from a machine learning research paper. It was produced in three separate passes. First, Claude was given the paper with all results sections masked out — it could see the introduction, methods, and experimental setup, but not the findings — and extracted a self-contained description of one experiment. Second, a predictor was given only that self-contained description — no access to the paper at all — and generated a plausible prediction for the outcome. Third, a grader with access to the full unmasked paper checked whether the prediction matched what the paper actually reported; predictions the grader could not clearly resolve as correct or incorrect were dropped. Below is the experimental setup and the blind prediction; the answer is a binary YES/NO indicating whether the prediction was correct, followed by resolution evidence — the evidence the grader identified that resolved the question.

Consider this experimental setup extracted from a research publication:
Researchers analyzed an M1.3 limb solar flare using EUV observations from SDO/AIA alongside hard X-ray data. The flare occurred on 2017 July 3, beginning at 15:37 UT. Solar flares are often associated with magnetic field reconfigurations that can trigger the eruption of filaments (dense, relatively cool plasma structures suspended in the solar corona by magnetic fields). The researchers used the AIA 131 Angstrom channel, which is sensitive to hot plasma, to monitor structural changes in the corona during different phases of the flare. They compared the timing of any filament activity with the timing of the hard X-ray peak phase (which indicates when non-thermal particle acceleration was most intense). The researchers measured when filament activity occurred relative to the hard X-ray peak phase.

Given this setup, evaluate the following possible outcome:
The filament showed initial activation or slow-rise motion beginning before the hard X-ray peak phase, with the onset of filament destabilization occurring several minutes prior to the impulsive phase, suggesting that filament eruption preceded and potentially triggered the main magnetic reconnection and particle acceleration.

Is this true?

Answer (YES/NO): NO